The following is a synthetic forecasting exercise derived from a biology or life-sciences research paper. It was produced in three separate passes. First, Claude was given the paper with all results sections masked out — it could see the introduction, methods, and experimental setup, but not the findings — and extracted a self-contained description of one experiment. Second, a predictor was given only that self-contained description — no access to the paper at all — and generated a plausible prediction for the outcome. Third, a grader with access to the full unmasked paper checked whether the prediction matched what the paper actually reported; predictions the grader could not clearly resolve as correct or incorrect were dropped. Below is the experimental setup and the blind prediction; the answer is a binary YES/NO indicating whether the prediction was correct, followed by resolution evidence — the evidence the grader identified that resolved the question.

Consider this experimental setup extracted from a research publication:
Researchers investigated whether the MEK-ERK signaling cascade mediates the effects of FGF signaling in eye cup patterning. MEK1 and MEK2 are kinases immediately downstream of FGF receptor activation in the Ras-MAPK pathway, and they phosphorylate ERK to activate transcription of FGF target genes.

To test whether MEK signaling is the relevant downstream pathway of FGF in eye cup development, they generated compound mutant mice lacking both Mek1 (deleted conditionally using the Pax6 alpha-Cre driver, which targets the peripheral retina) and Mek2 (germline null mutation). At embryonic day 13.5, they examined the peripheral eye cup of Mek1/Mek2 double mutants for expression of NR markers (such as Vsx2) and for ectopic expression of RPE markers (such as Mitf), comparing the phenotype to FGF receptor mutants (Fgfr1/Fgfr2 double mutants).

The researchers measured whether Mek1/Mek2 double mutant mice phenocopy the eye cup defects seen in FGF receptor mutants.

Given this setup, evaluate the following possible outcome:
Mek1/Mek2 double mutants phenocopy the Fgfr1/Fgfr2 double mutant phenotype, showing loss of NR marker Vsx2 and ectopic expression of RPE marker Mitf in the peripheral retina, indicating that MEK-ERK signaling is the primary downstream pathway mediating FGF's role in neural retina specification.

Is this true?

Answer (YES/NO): YES